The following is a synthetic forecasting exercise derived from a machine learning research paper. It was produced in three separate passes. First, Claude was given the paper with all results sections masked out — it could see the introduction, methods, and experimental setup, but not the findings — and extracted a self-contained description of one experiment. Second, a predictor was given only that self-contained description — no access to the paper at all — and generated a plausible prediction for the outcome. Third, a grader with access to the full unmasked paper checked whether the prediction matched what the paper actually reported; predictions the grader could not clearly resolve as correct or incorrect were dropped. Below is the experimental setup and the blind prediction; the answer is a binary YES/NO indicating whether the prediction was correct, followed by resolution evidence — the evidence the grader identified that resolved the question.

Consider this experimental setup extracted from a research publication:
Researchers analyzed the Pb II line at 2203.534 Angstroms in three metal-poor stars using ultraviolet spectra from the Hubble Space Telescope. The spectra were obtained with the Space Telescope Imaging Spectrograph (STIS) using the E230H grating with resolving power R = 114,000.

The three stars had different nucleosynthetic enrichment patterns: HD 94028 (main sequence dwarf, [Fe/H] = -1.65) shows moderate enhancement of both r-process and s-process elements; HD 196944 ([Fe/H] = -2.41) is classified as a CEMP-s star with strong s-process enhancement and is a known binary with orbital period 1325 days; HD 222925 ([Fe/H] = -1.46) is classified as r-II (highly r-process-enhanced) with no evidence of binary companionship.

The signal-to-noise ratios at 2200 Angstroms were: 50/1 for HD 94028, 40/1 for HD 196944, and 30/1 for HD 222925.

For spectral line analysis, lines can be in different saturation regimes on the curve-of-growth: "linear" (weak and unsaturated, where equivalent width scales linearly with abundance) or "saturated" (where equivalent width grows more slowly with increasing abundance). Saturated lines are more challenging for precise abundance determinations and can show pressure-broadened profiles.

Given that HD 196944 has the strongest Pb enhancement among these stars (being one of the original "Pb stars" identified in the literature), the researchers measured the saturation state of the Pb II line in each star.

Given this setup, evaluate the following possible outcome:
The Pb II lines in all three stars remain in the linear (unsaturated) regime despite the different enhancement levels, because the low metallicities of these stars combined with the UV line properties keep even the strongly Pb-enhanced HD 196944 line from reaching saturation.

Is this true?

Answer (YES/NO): NO